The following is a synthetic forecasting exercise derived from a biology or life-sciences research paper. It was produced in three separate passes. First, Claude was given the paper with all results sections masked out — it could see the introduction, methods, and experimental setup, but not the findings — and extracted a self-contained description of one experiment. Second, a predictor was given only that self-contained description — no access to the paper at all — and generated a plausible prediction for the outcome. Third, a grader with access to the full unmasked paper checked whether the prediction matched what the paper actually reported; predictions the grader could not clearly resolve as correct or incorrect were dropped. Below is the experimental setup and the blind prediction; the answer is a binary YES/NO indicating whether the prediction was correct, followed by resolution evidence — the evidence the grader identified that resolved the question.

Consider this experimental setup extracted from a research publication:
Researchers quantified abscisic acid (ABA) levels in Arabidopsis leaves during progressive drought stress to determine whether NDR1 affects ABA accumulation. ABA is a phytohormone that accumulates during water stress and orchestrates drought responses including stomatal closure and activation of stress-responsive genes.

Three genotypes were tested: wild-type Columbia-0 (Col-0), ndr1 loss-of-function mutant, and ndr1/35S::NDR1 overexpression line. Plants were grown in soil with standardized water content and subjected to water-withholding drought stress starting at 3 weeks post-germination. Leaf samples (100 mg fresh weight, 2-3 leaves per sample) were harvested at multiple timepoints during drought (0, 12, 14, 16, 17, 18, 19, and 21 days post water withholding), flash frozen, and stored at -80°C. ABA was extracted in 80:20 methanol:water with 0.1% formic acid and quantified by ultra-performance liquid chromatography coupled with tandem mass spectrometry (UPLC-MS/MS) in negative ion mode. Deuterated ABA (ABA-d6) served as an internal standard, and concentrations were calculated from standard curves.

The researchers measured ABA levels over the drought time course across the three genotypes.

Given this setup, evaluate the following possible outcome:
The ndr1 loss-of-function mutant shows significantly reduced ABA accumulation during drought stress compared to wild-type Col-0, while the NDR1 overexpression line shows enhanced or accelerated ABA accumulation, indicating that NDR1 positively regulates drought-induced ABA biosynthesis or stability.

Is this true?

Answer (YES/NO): NO